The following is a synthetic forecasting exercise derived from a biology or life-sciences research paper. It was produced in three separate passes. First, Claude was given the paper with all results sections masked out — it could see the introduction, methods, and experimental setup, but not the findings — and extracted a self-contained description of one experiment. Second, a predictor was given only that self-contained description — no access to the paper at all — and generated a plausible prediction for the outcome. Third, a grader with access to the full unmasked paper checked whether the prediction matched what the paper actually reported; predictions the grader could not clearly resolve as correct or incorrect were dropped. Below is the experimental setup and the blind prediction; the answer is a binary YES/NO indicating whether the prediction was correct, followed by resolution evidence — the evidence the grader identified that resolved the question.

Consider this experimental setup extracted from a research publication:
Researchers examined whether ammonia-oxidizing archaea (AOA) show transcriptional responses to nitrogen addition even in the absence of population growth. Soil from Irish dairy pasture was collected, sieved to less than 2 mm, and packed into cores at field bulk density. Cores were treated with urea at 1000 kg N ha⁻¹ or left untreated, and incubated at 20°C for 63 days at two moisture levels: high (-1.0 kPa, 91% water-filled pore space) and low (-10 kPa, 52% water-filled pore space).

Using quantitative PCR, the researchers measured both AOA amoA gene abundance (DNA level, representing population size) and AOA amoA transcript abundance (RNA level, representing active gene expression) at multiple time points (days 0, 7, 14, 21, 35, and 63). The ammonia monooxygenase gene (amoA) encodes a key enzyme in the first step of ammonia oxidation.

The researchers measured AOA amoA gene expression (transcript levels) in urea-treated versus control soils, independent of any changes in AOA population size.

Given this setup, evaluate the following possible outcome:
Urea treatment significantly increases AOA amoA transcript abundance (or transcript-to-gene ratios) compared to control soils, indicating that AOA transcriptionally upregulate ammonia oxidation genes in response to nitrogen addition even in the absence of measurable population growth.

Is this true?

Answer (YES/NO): NO